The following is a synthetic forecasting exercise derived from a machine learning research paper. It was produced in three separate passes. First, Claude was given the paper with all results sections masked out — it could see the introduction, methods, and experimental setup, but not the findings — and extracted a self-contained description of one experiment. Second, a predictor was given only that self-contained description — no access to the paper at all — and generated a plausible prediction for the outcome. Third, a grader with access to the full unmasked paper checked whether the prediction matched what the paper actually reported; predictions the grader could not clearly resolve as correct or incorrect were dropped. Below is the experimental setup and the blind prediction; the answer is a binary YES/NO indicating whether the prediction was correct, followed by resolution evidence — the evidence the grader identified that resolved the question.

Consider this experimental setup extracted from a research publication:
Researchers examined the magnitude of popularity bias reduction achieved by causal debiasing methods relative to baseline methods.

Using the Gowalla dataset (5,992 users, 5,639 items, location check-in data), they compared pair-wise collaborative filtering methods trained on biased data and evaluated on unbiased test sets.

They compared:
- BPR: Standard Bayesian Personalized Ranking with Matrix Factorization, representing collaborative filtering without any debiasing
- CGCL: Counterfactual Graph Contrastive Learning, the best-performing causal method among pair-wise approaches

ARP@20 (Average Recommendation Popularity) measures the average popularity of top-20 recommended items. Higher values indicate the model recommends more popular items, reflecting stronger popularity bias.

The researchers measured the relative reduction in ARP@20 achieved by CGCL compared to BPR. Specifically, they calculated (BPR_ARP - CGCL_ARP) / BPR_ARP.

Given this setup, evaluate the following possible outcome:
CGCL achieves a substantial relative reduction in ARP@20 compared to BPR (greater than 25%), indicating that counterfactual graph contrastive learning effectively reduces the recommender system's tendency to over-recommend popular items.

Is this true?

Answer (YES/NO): YES